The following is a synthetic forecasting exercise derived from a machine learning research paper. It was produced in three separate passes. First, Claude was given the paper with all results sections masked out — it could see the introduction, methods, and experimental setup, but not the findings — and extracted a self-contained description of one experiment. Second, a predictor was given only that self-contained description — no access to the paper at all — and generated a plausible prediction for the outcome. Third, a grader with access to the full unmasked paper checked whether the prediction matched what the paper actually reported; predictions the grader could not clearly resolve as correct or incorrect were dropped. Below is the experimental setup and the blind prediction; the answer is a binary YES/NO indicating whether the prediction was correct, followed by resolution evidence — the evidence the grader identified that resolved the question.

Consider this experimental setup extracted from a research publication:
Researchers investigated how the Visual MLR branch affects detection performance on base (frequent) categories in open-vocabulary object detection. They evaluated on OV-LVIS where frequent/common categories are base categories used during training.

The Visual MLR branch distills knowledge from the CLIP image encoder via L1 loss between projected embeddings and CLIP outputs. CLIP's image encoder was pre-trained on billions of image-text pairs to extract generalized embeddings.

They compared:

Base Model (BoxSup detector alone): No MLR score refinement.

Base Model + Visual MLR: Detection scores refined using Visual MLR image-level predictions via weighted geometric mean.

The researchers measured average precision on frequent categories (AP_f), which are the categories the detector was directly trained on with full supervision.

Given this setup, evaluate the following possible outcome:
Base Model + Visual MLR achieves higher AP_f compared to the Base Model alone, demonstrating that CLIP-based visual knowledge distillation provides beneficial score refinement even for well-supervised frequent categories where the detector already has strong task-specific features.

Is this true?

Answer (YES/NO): NO